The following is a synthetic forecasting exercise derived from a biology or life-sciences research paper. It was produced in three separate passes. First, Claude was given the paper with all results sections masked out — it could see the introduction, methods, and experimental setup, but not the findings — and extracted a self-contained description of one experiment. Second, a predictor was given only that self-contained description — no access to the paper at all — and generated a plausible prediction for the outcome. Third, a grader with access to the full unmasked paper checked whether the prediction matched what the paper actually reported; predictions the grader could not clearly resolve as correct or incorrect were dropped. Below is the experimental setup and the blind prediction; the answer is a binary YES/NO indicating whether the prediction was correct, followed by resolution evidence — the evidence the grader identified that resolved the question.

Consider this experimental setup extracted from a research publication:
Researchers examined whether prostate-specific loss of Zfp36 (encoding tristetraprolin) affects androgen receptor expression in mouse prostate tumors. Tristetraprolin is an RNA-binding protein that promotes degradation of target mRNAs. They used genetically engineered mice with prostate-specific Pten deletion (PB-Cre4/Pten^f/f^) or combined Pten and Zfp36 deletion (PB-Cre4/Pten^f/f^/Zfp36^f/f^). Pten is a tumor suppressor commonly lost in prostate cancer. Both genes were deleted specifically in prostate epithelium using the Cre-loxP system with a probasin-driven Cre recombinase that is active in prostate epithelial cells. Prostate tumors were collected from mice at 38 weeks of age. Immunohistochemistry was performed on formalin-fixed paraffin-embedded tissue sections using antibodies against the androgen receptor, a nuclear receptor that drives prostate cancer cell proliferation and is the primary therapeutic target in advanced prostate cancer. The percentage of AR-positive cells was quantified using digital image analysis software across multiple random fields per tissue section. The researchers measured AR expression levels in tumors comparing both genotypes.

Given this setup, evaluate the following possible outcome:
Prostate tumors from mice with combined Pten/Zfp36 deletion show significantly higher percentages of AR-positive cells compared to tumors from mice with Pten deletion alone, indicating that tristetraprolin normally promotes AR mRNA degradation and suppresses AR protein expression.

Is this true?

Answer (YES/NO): NO